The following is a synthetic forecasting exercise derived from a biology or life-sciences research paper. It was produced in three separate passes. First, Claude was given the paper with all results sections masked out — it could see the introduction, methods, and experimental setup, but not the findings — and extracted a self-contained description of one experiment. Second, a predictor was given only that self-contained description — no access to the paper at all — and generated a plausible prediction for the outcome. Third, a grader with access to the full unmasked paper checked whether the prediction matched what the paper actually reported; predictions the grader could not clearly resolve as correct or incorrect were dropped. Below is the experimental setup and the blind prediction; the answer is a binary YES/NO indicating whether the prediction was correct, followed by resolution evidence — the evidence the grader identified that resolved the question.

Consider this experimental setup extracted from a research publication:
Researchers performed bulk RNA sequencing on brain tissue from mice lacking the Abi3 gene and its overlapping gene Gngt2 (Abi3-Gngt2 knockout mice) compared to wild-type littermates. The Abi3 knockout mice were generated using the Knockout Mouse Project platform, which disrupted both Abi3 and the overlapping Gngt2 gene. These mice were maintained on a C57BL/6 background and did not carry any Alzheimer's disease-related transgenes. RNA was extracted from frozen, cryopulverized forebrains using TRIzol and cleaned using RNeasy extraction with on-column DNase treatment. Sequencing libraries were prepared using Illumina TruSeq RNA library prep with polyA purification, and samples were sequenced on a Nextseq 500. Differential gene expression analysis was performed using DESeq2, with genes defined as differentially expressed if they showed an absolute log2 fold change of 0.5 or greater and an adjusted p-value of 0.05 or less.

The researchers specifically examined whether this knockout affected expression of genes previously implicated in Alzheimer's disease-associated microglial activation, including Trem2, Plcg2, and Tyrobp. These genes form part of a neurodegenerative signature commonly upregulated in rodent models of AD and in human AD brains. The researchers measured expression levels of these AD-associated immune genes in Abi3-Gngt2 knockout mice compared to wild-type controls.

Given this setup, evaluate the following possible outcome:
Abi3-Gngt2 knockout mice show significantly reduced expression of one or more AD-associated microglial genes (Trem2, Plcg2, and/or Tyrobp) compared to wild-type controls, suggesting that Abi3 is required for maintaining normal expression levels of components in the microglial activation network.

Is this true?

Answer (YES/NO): NO